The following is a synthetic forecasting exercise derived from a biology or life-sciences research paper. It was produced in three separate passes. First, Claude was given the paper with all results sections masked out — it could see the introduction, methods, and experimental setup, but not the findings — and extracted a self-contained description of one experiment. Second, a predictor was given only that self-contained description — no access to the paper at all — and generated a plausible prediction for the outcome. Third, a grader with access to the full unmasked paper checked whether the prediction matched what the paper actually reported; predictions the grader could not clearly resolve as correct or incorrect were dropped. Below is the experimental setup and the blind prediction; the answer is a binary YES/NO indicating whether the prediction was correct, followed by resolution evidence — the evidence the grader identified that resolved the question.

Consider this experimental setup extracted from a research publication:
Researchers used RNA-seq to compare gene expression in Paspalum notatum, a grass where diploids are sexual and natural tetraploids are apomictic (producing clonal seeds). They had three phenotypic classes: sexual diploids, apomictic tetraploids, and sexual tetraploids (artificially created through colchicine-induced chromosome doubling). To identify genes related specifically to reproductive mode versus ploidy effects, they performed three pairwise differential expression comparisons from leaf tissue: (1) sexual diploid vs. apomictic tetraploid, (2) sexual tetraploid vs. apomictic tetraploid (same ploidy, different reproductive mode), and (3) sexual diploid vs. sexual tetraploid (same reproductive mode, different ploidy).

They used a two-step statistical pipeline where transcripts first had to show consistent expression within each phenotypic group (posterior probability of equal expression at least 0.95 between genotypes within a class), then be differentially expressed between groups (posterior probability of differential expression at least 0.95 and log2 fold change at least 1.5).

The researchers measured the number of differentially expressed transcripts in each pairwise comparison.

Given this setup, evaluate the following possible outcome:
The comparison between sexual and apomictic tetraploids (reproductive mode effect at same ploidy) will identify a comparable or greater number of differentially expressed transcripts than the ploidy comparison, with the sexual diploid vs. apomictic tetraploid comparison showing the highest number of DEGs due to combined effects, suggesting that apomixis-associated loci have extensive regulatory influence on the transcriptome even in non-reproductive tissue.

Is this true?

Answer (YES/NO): YES